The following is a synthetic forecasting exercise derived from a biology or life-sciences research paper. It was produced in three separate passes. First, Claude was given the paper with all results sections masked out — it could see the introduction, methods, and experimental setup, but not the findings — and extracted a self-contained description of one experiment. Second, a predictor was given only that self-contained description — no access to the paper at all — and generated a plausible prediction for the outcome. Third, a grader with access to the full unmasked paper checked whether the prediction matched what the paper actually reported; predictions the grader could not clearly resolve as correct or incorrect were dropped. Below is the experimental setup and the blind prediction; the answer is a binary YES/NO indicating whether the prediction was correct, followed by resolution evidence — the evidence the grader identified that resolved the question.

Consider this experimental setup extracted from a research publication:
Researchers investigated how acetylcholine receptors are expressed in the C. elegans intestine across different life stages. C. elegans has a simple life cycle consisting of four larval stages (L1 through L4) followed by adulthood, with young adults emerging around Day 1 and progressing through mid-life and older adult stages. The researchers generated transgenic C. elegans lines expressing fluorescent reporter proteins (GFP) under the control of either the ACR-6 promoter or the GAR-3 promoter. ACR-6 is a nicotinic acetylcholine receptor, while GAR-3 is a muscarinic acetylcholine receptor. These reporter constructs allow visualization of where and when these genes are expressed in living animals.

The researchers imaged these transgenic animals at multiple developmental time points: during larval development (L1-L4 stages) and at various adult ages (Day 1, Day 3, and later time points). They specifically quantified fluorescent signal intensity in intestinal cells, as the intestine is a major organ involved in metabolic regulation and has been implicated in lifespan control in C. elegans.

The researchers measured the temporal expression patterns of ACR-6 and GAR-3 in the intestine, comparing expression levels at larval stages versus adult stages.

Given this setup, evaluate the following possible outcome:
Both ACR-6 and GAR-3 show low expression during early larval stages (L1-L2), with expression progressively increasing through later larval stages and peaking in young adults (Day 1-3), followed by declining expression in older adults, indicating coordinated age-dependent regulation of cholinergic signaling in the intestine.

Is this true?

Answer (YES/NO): NO